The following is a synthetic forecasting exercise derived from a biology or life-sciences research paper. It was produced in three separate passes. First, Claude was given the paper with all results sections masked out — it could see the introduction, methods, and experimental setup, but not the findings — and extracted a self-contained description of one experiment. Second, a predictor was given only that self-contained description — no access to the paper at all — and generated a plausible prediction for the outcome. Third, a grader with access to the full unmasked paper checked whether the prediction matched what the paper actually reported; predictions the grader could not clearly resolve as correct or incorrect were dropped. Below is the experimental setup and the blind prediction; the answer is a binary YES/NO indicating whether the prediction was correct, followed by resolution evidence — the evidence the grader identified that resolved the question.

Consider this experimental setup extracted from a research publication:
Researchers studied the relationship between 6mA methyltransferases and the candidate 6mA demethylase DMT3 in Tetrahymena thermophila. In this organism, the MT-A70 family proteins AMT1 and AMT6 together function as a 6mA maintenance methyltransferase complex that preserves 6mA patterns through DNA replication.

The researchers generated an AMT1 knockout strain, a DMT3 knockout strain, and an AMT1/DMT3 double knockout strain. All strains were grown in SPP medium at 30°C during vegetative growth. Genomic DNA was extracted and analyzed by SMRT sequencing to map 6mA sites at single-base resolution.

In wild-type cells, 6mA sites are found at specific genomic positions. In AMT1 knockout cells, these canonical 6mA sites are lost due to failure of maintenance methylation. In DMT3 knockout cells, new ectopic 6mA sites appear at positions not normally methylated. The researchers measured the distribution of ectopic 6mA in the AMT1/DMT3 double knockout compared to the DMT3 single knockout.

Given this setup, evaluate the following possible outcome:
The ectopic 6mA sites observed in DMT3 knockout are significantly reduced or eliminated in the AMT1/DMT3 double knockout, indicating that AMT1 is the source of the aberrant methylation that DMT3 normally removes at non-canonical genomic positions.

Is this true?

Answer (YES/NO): YES